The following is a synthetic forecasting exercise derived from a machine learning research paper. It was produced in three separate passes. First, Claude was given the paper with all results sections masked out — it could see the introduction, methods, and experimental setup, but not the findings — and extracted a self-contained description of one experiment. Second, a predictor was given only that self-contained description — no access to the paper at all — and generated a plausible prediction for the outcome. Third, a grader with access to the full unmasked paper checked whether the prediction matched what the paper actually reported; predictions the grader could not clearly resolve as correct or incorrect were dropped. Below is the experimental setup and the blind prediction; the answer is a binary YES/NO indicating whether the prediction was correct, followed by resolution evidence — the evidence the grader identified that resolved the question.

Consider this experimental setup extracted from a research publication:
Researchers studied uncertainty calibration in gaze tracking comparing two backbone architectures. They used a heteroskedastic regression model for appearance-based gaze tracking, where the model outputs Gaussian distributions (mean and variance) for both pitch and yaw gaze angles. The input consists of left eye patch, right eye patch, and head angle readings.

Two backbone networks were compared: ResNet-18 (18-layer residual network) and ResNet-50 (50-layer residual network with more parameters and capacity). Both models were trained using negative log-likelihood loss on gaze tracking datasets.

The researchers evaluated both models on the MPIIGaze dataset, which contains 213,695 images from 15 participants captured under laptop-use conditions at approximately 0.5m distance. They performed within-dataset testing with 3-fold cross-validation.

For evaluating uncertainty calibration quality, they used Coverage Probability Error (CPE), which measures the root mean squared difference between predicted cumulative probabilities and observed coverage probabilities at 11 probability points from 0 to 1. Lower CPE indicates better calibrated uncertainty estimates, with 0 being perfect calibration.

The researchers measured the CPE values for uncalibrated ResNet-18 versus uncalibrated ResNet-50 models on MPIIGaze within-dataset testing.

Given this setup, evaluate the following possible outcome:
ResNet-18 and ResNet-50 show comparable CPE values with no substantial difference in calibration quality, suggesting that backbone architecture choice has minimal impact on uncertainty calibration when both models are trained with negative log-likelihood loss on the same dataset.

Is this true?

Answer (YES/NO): NO